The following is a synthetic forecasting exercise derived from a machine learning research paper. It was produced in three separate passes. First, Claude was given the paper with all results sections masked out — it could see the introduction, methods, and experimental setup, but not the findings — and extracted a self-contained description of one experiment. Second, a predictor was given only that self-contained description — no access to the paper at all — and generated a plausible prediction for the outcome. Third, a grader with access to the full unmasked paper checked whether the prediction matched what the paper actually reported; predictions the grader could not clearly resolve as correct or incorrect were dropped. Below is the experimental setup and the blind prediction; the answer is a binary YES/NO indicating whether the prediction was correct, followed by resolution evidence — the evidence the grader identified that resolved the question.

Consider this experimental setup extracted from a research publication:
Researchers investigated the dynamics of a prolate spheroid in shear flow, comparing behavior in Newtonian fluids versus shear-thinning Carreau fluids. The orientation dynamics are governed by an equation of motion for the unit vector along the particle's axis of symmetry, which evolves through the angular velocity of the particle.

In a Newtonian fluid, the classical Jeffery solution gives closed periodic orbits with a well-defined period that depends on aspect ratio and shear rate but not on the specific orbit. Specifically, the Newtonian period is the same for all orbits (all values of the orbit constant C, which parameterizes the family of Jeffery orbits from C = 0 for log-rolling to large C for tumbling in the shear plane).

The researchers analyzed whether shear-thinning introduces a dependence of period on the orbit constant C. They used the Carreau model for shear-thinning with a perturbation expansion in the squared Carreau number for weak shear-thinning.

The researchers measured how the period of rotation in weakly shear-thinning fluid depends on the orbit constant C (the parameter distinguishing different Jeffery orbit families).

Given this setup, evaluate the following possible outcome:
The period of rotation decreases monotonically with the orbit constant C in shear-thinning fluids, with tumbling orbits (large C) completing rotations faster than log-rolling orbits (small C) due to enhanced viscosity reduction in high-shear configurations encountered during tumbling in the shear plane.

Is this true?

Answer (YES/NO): NO